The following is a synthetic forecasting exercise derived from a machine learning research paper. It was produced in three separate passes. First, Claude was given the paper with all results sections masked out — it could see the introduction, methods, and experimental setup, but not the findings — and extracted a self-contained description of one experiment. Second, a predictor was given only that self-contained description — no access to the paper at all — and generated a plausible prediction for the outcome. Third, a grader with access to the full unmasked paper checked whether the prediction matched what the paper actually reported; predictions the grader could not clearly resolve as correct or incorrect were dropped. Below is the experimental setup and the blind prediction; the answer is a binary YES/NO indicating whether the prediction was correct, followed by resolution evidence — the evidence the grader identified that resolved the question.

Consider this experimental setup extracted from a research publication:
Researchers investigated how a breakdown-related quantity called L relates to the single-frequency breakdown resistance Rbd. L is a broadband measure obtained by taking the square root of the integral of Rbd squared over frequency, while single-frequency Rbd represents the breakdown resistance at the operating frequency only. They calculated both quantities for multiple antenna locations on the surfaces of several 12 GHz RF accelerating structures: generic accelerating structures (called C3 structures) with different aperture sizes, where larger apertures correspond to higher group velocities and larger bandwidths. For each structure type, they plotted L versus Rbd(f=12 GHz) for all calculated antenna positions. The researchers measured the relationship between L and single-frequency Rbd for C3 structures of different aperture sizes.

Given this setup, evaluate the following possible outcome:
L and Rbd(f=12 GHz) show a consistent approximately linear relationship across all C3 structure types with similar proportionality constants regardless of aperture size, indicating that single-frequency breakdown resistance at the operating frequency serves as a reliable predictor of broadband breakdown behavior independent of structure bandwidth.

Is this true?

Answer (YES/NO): NO